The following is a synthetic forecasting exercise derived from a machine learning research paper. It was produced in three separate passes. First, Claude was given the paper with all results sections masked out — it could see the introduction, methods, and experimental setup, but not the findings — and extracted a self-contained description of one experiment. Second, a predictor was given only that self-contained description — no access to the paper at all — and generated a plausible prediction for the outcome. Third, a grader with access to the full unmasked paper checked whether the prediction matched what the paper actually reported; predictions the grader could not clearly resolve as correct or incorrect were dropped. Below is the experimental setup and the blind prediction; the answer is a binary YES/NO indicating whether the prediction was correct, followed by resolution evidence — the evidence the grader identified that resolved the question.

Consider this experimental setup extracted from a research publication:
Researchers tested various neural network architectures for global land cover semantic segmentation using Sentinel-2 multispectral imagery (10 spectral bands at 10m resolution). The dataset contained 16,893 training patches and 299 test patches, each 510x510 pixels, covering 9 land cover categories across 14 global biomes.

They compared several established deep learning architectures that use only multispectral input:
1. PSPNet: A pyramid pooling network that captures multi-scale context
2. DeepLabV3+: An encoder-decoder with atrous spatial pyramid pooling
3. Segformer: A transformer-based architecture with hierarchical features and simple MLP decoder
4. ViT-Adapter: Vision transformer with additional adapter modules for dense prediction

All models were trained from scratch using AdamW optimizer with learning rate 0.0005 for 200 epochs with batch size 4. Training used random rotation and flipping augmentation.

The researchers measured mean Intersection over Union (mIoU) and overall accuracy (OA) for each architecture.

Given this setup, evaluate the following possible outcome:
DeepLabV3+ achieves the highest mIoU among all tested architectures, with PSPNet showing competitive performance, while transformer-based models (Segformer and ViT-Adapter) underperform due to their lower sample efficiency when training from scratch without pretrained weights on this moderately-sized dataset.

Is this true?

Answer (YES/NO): NO